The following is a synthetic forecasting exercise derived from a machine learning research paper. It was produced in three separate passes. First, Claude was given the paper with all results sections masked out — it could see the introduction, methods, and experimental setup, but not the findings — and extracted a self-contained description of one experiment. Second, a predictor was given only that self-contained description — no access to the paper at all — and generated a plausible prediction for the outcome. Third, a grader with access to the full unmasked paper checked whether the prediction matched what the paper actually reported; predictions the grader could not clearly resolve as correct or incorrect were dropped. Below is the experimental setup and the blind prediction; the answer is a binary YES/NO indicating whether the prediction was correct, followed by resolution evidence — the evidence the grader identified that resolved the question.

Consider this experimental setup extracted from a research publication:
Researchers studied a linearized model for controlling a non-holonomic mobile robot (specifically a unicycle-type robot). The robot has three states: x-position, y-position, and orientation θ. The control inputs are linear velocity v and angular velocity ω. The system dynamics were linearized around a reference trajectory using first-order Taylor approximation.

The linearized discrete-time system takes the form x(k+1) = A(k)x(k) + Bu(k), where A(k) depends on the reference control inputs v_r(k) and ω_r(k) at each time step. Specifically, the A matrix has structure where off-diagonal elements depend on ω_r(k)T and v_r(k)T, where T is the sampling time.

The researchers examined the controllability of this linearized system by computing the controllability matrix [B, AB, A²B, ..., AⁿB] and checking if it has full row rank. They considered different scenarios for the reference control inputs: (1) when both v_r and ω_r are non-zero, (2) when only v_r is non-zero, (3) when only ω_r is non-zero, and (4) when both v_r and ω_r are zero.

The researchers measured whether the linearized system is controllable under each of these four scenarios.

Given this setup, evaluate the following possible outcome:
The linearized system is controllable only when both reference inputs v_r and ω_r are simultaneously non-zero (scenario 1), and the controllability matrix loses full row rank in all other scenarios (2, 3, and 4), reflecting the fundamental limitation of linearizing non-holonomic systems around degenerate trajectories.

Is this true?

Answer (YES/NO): NO